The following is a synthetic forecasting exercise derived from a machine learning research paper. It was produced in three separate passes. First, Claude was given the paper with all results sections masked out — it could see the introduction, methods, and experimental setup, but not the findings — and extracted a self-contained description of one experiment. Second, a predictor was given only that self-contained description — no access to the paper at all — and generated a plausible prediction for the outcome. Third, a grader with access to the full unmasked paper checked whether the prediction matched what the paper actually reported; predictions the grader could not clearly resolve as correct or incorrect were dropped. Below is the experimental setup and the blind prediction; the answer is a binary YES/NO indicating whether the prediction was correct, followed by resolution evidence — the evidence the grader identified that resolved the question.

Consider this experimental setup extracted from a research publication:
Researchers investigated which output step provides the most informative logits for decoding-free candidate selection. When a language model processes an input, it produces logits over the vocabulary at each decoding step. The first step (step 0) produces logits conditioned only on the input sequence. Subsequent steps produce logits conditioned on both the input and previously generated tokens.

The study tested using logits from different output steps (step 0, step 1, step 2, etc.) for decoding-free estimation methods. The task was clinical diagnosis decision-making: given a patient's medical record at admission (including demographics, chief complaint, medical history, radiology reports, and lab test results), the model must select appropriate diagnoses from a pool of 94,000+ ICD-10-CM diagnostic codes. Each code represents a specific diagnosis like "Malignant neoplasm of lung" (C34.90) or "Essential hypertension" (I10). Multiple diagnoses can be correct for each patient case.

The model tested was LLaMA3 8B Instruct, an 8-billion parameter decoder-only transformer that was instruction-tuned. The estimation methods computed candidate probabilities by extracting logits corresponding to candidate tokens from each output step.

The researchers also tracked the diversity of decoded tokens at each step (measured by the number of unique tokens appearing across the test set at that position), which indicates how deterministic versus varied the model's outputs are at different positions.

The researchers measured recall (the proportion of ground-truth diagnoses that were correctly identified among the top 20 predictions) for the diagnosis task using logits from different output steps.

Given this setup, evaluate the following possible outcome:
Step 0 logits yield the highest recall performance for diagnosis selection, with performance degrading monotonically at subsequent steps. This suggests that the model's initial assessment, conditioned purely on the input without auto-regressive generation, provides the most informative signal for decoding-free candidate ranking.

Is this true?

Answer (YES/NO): NO